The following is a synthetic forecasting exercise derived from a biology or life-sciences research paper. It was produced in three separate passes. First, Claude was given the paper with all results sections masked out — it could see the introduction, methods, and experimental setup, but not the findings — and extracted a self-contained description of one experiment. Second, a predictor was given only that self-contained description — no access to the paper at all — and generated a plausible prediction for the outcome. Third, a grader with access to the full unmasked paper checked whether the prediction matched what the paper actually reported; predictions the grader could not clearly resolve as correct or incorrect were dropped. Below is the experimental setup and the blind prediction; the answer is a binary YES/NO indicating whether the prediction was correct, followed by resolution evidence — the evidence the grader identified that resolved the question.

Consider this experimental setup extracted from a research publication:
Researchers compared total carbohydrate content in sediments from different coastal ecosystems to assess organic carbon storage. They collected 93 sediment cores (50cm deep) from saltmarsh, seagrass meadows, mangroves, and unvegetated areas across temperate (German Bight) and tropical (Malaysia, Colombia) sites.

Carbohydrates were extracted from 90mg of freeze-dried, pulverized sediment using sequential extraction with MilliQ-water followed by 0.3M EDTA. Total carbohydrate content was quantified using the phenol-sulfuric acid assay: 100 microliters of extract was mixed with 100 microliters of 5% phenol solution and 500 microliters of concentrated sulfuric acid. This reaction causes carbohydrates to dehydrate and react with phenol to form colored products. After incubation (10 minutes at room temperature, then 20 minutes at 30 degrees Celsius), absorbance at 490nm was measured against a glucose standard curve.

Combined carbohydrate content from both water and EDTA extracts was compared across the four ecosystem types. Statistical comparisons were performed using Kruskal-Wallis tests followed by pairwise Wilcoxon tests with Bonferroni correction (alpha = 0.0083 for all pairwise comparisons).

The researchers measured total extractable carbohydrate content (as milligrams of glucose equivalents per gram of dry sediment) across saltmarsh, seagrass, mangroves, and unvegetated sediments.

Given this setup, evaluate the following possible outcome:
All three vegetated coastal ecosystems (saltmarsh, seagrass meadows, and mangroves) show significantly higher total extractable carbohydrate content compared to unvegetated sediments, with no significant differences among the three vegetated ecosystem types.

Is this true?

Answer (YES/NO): NO